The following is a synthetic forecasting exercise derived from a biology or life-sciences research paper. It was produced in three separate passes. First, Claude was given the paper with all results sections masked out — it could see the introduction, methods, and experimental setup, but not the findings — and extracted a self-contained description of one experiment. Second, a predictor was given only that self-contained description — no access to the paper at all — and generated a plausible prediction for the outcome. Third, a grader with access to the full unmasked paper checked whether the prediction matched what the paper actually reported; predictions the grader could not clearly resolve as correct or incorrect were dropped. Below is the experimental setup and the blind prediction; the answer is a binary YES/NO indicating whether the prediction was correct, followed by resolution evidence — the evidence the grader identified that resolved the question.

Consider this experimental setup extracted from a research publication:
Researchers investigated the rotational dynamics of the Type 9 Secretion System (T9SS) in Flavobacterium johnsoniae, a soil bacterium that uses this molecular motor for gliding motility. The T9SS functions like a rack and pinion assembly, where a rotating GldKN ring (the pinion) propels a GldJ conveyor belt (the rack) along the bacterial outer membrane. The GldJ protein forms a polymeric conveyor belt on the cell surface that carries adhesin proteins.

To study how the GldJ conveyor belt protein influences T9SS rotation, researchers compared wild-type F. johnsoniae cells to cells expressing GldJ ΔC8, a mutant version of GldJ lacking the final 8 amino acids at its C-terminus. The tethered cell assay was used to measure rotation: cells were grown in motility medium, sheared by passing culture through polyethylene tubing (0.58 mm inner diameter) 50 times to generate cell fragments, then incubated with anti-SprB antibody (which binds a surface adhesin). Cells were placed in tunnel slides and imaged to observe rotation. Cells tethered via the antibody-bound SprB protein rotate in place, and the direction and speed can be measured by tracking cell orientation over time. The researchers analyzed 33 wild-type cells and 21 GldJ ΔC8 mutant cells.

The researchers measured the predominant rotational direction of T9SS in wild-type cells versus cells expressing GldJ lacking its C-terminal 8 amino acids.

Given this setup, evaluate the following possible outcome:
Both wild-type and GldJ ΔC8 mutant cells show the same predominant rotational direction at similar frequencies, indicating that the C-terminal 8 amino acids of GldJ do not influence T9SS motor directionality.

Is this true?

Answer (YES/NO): NO